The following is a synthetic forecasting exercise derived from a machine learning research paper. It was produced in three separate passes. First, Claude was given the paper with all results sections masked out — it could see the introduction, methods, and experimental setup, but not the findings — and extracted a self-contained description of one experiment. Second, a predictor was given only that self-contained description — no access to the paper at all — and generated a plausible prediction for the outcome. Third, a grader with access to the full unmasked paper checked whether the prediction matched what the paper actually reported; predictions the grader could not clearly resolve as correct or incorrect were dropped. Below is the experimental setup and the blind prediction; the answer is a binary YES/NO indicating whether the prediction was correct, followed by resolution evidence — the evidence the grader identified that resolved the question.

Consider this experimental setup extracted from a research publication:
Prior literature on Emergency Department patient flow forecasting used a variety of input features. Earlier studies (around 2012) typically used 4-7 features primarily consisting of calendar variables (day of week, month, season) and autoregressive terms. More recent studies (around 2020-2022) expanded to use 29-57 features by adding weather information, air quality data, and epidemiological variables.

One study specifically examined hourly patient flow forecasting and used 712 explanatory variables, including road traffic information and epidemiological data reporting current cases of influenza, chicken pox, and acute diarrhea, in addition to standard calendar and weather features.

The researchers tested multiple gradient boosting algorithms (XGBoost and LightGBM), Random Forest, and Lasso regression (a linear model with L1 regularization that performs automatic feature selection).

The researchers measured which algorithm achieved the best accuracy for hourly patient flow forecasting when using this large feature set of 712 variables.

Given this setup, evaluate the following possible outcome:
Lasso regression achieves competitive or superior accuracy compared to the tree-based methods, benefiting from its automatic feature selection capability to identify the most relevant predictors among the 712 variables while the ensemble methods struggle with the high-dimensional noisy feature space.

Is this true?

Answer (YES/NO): NO